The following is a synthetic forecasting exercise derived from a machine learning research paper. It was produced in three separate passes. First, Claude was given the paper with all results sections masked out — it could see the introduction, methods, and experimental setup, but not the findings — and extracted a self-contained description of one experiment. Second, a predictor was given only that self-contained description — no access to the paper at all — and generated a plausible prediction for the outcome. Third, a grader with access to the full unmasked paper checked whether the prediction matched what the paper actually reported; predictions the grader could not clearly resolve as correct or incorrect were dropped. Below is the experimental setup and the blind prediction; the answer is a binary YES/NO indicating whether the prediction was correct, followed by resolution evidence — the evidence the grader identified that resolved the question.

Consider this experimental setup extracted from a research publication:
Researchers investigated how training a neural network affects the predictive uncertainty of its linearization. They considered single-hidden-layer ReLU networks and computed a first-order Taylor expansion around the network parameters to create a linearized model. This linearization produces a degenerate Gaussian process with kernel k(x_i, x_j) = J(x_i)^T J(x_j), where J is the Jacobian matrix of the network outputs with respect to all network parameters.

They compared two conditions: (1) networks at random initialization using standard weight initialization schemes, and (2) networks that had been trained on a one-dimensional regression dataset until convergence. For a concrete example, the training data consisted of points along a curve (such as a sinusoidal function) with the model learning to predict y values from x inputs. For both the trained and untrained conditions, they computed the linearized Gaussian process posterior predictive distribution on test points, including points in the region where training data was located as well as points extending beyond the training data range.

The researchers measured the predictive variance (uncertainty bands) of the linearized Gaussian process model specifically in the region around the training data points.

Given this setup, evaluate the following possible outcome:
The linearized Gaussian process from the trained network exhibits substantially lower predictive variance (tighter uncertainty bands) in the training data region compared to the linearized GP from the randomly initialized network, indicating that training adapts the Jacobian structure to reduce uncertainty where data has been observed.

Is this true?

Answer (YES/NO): YES